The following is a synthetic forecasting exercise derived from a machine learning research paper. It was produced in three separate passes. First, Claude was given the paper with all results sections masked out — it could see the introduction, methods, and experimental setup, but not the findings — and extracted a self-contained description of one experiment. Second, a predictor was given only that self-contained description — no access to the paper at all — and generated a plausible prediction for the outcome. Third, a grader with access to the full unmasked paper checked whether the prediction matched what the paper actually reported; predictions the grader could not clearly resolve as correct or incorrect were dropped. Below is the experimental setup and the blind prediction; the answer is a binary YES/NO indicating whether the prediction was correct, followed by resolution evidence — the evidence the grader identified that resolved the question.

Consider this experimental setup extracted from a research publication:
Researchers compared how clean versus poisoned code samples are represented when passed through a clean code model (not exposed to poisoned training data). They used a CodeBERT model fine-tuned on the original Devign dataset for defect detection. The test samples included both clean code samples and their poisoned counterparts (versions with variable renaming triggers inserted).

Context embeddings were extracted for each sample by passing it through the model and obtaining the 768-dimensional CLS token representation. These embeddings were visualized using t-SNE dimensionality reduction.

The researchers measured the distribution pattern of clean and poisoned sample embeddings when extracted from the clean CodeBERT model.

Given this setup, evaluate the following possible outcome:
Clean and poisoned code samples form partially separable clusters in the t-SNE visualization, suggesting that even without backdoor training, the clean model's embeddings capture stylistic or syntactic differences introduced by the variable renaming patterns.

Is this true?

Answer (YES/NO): NO